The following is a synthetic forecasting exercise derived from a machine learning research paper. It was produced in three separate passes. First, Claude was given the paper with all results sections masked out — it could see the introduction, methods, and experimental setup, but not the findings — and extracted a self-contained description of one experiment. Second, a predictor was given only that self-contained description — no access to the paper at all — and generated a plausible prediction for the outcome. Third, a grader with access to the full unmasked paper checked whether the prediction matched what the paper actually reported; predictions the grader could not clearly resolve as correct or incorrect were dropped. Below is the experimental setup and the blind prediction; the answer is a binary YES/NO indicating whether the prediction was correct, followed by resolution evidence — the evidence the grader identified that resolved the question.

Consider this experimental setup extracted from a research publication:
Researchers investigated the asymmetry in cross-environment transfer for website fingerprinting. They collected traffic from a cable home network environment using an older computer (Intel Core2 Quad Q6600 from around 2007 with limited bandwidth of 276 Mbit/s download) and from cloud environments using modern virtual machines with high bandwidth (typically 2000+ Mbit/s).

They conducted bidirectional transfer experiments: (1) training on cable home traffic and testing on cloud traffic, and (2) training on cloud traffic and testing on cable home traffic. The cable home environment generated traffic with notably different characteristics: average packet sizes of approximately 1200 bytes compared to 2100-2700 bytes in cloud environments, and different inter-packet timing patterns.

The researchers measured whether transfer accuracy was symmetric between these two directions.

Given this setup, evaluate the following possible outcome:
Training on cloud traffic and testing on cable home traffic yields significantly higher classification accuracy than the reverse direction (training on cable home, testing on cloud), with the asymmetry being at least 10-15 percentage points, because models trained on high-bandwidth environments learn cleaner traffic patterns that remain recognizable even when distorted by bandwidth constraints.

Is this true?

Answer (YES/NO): NO